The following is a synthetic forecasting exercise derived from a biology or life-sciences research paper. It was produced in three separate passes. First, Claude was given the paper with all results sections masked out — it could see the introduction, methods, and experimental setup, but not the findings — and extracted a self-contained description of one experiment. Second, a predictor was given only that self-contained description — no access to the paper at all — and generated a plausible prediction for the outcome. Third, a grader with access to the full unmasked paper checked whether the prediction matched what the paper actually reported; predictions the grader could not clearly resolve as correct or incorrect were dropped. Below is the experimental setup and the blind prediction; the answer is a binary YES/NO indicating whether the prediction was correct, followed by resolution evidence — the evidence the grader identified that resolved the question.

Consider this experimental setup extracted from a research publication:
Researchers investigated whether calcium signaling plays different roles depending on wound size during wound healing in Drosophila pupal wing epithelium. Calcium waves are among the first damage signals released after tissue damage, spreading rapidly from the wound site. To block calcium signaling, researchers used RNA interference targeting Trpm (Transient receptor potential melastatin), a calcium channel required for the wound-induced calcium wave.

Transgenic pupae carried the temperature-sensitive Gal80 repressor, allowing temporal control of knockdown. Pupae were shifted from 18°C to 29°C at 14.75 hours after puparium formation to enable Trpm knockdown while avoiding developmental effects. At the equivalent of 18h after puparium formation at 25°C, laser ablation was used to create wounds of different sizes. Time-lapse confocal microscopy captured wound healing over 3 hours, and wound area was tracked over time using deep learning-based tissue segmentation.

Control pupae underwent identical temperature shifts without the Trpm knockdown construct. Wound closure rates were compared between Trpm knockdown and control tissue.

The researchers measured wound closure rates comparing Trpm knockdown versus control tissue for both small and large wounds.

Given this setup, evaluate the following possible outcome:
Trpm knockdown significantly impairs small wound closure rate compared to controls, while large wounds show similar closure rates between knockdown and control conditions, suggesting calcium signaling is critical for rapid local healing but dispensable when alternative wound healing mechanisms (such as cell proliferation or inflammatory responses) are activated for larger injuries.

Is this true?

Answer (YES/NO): NO